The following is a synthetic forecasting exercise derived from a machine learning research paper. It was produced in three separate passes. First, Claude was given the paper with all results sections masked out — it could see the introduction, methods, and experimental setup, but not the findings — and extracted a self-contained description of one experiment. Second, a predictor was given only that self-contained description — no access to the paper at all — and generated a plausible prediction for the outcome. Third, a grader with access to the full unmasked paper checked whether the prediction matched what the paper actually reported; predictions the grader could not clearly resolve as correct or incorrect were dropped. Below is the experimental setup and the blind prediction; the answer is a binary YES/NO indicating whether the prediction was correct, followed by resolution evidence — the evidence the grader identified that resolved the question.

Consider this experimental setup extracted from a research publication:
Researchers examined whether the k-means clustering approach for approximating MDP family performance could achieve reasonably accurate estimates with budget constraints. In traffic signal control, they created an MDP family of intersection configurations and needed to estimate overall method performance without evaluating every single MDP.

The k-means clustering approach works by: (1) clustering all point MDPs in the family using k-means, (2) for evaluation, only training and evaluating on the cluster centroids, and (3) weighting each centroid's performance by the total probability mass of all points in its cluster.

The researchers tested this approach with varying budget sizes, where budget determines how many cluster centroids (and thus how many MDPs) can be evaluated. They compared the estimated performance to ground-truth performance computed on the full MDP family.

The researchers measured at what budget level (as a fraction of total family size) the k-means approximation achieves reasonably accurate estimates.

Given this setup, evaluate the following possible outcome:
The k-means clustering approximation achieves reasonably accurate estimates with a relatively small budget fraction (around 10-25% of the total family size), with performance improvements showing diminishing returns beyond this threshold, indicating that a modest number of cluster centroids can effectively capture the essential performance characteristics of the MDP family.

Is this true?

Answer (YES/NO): NO